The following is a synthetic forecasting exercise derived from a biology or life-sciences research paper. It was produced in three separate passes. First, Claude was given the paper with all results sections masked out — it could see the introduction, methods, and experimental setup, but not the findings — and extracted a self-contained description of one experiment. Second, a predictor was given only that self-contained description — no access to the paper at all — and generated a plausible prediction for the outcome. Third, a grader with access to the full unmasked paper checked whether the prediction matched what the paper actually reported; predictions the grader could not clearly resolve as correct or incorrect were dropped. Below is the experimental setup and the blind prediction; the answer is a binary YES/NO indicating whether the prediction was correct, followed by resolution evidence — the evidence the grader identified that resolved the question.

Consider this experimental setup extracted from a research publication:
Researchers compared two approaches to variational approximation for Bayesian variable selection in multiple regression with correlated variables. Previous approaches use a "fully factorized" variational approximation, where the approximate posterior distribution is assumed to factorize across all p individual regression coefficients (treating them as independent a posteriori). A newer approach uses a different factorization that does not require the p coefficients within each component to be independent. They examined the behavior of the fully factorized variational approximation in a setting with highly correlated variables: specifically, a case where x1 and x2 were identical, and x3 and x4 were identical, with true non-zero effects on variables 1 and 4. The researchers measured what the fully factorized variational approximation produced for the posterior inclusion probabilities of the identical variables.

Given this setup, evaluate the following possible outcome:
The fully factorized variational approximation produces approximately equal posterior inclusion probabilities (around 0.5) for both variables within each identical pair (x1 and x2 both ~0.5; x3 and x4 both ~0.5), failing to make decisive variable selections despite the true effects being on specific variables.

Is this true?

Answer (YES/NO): NO